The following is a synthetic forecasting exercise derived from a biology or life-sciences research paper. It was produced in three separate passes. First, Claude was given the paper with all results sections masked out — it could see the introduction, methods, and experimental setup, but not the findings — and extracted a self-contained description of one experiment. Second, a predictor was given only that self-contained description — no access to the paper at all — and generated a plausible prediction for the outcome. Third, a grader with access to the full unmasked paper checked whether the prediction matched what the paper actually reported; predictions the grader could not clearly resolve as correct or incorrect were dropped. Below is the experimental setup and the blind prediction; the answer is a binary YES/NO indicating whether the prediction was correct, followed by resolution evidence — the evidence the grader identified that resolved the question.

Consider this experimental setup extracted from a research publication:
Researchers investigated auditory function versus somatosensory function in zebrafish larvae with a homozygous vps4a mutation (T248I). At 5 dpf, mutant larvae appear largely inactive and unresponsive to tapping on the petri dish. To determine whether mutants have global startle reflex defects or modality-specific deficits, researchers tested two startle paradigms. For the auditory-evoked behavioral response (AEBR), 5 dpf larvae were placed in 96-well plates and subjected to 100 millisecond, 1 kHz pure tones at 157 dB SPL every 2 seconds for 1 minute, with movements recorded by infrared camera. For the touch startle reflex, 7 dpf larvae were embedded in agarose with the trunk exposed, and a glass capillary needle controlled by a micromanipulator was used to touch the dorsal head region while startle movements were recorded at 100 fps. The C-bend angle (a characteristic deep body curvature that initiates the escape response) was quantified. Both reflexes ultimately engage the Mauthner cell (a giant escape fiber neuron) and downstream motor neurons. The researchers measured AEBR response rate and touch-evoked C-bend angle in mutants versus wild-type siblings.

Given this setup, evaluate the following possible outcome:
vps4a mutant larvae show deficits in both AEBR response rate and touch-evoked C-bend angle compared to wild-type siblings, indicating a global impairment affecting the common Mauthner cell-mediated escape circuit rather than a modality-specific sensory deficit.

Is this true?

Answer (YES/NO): NO